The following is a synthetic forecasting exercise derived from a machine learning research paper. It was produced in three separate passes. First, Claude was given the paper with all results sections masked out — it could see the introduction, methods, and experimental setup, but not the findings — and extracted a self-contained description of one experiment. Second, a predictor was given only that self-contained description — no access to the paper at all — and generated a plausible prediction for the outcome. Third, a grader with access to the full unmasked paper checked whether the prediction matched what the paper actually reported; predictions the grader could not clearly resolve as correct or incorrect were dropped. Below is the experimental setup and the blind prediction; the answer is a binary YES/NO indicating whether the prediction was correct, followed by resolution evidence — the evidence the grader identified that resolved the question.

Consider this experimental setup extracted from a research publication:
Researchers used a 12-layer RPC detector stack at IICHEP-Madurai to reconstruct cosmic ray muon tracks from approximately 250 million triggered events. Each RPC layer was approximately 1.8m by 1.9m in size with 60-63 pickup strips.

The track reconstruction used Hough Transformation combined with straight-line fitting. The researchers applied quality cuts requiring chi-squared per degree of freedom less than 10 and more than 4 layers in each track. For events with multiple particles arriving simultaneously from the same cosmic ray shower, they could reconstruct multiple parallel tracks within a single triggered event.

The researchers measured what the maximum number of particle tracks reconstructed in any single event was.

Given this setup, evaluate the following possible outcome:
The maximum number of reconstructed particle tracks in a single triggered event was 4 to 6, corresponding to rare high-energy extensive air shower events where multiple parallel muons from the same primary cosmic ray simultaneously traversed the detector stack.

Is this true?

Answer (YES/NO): NO